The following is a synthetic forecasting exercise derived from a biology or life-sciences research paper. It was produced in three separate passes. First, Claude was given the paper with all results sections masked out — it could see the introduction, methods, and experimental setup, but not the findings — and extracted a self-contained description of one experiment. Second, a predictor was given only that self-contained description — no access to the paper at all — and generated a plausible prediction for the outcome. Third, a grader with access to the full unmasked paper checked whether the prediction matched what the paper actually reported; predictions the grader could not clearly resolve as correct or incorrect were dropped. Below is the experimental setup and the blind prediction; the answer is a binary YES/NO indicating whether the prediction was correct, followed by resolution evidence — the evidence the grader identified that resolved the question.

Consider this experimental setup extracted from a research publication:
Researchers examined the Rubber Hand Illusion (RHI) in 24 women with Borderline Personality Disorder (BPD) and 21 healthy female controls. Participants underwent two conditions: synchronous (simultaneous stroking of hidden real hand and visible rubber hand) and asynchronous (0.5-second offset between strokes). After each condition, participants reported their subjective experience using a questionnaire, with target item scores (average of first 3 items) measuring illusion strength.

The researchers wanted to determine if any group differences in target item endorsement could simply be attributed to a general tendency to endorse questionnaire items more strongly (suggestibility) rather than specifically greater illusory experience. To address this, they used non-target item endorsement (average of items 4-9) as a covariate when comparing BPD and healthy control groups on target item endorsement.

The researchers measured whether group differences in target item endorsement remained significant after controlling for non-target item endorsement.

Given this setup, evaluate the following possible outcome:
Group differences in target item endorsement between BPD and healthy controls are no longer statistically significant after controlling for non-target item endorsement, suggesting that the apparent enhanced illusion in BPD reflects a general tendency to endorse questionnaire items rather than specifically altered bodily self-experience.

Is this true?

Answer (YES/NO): NO